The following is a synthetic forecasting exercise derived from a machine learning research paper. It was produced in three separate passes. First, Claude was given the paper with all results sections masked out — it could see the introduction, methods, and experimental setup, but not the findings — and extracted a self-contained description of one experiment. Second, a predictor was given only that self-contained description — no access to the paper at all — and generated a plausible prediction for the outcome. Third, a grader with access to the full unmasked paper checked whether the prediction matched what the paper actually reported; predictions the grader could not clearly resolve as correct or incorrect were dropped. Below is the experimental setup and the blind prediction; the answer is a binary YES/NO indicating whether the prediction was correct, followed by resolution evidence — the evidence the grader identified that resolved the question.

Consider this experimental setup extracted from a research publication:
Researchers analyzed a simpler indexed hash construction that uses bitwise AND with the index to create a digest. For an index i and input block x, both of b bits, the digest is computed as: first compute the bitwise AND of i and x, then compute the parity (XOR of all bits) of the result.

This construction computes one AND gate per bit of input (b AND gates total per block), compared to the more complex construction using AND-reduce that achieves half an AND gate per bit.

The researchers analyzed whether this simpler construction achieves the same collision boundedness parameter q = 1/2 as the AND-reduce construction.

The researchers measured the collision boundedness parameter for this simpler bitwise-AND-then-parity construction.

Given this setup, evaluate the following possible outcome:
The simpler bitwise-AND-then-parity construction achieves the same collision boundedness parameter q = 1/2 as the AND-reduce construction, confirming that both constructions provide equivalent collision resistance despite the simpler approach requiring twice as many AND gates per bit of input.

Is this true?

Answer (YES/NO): YES